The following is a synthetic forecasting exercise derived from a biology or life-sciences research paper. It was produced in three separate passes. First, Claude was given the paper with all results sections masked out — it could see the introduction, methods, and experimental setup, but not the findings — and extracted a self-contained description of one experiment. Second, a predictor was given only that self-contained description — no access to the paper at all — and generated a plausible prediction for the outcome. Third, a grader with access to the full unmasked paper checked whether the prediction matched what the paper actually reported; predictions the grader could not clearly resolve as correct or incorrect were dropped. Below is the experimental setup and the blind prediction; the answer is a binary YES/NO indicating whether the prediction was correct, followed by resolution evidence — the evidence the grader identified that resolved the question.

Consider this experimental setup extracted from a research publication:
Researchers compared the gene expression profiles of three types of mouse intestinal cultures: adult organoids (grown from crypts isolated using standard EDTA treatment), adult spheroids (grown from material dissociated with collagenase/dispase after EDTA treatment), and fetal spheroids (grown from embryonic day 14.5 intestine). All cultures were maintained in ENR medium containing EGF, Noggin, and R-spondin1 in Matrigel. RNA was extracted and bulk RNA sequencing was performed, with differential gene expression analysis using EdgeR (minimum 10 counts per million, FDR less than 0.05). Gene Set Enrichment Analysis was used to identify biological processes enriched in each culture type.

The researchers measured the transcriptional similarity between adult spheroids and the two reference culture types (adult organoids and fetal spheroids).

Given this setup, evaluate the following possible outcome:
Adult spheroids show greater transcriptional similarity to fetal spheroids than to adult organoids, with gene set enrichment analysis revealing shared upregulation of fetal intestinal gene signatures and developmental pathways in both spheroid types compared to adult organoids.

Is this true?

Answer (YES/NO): YES